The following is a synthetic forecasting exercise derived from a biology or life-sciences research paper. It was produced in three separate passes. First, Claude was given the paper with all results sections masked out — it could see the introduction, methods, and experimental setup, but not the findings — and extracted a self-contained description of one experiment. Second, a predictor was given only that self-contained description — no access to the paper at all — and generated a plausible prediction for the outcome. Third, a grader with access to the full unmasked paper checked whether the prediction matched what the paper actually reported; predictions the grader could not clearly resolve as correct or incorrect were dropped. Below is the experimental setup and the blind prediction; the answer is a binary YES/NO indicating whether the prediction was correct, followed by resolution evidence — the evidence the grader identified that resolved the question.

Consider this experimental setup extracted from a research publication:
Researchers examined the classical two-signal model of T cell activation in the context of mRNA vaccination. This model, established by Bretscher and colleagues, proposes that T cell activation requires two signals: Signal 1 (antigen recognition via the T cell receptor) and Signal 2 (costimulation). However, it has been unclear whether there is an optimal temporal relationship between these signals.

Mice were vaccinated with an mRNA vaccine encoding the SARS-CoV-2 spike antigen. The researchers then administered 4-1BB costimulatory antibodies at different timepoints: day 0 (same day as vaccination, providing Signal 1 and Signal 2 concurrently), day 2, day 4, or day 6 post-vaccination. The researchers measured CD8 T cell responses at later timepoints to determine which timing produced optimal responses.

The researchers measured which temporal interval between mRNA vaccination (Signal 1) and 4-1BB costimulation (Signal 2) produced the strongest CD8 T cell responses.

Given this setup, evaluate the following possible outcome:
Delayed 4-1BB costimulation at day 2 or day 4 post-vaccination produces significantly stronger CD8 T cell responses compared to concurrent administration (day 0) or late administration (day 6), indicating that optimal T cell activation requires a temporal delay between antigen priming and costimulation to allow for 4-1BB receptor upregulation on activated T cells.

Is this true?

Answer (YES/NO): NO